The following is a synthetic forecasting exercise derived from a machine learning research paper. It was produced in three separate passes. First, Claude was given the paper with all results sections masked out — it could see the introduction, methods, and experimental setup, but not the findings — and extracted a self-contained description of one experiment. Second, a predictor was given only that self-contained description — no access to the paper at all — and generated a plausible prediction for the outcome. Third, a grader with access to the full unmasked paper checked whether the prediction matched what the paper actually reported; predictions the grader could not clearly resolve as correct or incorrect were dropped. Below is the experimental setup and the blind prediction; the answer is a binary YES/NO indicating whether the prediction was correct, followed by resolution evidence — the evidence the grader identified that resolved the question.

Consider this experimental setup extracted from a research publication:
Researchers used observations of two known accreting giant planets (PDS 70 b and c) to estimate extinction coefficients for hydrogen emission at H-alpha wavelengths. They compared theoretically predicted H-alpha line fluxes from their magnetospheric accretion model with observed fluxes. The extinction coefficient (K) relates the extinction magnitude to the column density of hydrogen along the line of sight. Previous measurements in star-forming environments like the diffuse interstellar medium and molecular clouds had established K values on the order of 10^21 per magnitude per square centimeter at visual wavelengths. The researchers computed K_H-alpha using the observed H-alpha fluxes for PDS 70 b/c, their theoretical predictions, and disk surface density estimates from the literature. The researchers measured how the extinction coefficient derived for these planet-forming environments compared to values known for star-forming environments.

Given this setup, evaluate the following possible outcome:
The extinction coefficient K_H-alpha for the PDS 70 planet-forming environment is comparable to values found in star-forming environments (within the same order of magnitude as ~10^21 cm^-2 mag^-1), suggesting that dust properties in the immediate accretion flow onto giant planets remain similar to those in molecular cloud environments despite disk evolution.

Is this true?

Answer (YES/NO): NO